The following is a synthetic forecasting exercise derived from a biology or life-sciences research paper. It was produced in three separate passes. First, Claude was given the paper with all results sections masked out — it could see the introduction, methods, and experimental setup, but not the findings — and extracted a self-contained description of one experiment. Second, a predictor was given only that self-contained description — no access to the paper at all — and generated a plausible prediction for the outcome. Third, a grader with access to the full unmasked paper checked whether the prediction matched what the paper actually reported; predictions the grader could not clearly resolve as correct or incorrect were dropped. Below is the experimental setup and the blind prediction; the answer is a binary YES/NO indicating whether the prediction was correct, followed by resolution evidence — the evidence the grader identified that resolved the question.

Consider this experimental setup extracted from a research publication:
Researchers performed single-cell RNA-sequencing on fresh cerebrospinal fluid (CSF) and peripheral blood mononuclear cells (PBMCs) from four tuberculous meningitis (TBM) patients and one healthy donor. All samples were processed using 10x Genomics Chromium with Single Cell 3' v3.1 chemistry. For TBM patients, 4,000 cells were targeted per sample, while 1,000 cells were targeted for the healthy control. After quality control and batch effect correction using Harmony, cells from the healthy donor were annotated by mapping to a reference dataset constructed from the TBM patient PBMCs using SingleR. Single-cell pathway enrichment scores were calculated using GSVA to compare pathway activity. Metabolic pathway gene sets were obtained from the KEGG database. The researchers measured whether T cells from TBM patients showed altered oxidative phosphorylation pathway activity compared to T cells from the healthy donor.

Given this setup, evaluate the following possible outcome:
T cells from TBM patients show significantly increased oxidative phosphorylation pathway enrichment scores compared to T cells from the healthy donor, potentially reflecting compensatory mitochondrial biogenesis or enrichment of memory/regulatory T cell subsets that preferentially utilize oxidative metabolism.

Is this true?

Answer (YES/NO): YES